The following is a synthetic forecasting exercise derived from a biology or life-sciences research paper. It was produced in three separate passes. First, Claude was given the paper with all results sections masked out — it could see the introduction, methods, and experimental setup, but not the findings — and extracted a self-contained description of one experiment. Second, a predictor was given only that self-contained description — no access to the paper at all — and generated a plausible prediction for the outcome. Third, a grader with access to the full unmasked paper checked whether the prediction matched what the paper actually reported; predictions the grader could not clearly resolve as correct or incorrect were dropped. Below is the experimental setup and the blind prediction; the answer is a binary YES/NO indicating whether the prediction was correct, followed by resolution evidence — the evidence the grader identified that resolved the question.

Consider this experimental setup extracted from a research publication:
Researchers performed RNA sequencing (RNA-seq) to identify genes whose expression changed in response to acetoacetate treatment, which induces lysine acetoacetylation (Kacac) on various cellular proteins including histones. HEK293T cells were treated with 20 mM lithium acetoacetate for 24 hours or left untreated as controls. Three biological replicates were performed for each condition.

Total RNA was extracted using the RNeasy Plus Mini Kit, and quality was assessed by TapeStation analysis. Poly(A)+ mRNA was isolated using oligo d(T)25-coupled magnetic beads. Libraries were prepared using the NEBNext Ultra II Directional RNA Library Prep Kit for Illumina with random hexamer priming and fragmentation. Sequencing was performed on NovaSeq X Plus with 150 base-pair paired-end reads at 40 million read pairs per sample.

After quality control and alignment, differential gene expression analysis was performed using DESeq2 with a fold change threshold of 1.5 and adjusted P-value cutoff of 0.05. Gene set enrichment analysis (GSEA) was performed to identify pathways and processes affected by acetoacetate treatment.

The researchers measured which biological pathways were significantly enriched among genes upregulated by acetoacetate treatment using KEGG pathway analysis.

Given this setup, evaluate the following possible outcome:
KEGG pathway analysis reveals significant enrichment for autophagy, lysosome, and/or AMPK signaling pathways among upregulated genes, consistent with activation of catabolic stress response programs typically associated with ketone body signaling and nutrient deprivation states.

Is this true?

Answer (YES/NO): NO